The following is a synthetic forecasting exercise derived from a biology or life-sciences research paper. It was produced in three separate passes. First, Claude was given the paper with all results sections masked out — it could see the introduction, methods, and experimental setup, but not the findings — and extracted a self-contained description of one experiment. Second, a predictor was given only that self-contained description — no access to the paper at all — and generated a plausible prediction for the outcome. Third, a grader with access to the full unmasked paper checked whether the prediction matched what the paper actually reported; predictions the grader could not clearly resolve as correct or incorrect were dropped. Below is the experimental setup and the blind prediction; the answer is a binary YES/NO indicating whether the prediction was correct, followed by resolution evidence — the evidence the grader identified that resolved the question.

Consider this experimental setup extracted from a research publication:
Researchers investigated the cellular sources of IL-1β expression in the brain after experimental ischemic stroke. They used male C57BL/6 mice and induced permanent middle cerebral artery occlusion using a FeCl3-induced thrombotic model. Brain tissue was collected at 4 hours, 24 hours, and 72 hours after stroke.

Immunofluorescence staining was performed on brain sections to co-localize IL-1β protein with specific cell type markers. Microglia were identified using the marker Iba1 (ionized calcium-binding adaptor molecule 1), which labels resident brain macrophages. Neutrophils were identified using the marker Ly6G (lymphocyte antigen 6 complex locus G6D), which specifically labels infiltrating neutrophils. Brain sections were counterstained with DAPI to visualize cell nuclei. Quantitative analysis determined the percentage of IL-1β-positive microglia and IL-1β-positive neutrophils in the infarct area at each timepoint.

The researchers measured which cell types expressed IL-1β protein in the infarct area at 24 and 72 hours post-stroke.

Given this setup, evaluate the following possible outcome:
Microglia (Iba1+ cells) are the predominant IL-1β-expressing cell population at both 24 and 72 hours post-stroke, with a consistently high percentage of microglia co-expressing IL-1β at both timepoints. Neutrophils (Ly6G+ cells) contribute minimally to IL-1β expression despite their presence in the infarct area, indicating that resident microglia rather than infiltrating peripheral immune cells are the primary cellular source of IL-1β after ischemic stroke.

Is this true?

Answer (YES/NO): NO